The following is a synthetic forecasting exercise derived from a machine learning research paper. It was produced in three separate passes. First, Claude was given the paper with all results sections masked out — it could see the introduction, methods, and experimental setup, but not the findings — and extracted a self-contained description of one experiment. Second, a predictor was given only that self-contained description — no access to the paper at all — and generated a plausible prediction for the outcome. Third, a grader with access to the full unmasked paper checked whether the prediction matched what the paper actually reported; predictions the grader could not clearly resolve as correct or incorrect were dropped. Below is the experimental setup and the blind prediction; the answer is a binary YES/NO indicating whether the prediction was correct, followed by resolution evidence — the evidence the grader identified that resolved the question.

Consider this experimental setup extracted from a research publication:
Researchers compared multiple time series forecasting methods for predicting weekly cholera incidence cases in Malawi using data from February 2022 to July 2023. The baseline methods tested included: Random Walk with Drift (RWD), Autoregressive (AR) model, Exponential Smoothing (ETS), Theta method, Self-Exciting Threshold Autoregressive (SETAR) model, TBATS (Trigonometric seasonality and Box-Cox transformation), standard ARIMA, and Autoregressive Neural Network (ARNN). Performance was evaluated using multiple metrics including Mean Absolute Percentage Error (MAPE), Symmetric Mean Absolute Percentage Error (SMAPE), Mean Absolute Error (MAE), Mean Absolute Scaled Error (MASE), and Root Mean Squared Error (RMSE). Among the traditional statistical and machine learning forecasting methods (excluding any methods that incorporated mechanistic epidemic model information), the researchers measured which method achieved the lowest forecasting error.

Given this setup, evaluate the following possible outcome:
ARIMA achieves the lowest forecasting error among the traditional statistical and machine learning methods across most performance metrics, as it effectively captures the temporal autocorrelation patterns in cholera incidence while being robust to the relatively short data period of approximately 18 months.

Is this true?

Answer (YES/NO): NO